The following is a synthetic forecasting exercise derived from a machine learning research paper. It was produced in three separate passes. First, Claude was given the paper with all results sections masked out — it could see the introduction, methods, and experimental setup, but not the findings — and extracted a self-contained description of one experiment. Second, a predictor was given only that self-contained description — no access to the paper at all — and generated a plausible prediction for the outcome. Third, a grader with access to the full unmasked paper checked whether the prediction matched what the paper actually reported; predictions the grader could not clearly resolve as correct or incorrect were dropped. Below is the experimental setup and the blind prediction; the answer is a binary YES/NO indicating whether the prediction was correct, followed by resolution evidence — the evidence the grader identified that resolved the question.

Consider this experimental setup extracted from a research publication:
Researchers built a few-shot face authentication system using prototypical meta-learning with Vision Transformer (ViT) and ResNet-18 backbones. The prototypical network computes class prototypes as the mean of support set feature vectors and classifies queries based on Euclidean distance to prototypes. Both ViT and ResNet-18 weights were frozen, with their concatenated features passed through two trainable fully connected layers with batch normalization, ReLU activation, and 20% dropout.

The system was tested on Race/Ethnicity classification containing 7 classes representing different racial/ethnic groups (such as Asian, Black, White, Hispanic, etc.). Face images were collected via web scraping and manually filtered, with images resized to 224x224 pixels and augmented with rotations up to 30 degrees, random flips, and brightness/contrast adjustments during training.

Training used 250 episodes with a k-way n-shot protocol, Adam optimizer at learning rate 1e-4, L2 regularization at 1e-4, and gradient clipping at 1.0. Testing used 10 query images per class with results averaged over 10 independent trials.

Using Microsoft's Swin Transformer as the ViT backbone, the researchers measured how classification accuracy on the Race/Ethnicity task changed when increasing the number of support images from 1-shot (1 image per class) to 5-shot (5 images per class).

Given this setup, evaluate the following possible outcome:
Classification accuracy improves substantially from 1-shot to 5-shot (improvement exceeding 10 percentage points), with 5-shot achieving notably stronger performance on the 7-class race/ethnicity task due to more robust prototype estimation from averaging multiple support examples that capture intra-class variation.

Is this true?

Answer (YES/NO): YES